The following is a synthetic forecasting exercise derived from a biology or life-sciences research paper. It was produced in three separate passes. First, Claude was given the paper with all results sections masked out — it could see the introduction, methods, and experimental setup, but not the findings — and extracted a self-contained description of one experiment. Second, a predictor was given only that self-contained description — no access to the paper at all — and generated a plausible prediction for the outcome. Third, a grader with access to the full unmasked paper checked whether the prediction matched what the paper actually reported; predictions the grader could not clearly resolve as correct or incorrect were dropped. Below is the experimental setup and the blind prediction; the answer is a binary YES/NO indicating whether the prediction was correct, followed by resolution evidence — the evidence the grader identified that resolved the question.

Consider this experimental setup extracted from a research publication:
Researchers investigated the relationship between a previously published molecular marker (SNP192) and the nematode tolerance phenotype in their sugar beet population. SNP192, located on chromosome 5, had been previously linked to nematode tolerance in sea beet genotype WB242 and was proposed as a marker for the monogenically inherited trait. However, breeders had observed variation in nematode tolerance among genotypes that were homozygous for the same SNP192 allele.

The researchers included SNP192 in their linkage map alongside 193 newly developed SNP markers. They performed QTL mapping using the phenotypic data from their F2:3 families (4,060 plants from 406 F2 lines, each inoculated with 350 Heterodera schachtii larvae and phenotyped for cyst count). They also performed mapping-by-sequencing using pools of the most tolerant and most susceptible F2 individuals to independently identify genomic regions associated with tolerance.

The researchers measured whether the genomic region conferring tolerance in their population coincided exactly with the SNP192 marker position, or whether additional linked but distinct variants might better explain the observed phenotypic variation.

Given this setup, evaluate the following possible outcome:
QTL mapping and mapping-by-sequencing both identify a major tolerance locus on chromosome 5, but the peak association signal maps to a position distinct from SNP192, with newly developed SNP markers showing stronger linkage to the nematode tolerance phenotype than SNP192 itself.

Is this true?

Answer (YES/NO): YES